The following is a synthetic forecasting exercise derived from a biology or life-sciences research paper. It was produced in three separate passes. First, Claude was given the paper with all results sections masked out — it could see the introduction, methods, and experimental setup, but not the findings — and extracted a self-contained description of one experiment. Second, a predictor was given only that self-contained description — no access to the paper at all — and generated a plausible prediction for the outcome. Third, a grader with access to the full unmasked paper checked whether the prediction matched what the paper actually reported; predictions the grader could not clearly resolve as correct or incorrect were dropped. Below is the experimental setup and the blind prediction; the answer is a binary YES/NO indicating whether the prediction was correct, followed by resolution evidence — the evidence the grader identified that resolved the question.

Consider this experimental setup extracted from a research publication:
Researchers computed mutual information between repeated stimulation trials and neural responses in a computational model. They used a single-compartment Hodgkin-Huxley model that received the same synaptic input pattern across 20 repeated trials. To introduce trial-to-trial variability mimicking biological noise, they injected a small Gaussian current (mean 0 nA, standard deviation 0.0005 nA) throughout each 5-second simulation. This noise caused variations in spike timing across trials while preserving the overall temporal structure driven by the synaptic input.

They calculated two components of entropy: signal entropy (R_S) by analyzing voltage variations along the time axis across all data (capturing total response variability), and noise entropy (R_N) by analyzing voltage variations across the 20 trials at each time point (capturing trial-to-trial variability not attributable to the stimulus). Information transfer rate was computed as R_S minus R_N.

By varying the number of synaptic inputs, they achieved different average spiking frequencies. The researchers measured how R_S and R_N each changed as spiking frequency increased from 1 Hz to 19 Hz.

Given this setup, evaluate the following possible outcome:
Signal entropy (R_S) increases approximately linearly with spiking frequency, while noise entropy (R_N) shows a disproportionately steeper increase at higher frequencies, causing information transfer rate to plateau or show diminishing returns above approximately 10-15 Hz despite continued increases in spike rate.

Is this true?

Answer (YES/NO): NO